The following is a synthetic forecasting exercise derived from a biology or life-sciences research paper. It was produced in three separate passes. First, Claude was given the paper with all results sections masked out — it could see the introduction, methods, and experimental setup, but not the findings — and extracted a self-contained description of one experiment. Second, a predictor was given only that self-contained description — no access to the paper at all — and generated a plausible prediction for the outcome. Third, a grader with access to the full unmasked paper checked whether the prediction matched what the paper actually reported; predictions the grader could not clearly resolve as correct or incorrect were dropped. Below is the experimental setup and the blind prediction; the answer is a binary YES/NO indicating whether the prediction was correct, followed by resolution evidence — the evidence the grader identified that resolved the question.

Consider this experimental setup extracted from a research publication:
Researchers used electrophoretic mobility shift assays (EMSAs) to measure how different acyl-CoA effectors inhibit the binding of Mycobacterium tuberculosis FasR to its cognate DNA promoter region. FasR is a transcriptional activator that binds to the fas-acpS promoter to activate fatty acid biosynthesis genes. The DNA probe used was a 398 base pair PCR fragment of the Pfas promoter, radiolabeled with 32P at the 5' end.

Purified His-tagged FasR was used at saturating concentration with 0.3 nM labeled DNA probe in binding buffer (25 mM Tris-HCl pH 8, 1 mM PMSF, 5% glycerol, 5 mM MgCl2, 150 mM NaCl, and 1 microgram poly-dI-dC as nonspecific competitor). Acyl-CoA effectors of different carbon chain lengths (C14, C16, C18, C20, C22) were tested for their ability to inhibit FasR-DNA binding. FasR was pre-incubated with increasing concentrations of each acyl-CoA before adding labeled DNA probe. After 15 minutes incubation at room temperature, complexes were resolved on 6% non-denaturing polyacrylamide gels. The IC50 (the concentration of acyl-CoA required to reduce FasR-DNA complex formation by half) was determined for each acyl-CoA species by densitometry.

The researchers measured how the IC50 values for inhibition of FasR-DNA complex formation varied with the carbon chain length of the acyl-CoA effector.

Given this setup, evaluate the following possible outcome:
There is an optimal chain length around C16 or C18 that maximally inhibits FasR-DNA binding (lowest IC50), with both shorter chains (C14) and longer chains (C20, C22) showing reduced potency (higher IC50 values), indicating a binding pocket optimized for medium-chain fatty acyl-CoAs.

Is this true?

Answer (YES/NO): NO